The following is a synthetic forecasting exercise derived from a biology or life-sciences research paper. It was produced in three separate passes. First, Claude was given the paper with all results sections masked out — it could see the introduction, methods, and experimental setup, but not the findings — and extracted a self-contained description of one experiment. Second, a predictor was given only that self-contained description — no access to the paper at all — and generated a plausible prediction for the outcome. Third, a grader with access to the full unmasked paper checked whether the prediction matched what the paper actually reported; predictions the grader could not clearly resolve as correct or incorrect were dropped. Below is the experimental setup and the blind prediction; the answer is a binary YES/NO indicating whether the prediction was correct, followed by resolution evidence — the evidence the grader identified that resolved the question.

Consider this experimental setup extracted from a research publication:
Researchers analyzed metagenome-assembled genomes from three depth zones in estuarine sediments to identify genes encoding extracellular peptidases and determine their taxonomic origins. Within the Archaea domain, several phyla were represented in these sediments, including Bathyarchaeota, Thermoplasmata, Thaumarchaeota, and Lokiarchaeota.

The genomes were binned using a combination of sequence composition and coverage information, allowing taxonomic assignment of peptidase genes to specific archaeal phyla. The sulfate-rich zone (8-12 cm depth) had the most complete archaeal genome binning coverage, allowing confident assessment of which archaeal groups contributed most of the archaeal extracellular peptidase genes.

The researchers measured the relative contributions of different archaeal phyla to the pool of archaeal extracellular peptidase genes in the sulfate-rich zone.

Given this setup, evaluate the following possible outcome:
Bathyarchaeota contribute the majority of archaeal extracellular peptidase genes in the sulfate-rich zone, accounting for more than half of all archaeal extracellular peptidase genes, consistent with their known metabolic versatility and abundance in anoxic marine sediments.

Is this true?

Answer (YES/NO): NO